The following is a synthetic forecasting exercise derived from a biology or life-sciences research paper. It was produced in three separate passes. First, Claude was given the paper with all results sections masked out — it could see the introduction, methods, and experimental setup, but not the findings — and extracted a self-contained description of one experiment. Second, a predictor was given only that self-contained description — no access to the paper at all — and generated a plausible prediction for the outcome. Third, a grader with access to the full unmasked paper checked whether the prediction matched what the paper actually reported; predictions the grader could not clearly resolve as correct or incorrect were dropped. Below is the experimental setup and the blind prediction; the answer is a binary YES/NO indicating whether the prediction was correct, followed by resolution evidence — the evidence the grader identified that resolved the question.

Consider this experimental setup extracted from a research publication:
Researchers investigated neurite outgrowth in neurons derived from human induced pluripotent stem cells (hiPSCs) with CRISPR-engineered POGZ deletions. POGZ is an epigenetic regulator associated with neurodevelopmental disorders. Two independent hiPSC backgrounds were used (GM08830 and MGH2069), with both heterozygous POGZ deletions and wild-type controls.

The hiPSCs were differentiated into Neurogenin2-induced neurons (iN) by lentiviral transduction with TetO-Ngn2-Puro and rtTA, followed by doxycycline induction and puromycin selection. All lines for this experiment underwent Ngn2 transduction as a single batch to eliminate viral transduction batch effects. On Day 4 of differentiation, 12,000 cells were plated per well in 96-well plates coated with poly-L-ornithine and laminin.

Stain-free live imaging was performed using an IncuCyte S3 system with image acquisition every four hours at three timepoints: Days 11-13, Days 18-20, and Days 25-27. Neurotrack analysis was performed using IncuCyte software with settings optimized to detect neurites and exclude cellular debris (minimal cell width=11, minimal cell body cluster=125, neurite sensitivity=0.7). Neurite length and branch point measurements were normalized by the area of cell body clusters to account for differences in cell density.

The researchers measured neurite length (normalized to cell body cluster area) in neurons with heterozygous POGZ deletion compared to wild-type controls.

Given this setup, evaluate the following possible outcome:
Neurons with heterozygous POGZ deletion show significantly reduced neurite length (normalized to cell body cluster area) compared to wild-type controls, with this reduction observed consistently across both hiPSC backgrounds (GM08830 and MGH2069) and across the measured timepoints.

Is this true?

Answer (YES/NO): NO